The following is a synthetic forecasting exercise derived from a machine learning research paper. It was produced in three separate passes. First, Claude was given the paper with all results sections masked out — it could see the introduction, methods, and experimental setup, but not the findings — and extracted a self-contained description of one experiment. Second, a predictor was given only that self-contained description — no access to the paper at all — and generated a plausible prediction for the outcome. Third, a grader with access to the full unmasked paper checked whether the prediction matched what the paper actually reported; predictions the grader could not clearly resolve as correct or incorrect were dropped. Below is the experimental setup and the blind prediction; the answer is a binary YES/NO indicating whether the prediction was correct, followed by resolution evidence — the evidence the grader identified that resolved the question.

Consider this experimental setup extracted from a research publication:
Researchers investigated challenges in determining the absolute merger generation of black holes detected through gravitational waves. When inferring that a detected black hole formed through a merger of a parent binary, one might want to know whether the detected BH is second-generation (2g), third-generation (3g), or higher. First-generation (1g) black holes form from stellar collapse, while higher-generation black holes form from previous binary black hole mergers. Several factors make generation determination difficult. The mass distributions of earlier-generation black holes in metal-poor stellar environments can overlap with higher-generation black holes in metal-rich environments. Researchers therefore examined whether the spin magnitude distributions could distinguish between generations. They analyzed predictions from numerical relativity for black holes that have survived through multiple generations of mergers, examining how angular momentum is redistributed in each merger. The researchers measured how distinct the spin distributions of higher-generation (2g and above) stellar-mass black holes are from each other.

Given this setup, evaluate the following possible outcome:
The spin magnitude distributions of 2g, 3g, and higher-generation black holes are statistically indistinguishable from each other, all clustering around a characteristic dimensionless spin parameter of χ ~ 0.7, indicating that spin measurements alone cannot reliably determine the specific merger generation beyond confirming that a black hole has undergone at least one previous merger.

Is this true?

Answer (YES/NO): NO